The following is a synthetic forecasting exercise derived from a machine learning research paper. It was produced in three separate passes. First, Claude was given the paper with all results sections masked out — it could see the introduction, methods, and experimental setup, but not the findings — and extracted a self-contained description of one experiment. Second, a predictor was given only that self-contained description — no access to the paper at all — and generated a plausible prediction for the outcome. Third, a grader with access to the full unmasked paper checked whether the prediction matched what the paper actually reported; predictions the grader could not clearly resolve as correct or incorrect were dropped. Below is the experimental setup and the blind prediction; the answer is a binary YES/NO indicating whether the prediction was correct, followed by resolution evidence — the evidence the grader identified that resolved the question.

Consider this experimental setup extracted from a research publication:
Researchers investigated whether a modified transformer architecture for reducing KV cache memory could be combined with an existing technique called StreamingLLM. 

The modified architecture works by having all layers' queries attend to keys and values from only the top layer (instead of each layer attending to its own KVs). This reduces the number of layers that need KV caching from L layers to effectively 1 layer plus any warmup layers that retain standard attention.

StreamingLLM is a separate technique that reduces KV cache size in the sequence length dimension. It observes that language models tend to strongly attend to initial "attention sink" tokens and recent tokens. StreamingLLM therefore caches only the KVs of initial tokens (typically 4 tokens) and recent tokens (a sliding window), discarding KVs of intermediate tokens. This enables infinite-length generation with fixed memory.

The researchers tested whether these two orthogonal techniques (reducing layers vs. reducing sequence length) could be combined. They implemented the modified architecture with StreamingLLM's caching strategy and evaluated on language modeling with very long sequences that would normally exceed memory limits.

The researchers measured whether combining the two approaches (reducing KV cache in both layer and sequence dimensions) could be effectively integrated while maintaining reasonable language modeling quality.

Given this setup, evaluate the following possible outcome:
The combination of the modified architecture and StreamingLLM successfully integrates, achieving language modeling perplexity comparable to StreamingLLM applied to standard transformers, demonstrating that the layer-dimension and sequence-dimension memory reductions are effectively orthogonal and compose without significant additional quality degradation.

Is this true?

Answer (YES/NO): YES